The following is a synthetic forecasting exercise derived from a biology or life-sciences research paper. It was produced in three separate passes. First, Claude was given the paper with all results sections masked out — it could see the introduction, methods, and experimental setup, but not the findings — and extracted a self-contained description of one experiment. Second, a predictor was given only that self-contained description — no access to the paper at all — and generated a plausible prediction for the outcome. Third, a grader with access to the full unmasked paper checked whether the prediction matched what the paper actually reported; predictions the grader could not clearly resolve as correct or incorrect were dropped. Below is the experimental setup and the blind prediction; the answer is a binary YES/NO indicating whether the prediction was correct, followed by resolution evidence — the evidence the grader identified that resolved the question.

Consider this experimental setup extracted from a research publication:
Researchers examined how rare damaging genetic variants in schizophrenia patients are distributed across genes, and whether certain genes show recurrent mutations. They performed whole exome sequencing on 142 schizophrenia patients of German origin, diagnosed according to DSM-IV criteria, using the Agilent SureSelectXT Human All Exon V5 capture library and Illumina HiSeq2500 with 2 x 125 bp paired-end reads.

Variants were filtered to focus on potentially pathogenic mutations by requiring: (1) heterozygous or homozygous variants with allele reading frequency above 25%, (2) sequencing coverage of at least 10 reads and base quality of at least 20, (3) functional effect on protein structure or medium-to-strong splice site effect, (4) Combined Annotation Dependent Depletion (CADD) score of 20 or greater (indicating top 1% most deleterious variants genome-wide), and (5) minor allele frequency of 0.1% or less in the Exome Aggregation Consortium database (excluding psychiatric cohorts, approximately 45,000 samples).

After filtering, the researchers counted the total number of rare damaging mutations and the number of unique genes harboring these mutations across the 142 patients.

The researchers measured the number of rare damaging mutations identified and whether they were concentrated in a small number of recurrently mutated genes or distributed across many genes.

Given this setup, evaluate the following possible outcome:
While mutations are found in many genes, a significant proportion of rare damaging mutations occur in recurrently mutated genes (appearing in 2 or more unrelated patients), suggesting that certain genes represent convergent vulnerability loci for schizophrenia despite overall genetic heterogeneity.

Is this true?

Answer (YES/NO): NO